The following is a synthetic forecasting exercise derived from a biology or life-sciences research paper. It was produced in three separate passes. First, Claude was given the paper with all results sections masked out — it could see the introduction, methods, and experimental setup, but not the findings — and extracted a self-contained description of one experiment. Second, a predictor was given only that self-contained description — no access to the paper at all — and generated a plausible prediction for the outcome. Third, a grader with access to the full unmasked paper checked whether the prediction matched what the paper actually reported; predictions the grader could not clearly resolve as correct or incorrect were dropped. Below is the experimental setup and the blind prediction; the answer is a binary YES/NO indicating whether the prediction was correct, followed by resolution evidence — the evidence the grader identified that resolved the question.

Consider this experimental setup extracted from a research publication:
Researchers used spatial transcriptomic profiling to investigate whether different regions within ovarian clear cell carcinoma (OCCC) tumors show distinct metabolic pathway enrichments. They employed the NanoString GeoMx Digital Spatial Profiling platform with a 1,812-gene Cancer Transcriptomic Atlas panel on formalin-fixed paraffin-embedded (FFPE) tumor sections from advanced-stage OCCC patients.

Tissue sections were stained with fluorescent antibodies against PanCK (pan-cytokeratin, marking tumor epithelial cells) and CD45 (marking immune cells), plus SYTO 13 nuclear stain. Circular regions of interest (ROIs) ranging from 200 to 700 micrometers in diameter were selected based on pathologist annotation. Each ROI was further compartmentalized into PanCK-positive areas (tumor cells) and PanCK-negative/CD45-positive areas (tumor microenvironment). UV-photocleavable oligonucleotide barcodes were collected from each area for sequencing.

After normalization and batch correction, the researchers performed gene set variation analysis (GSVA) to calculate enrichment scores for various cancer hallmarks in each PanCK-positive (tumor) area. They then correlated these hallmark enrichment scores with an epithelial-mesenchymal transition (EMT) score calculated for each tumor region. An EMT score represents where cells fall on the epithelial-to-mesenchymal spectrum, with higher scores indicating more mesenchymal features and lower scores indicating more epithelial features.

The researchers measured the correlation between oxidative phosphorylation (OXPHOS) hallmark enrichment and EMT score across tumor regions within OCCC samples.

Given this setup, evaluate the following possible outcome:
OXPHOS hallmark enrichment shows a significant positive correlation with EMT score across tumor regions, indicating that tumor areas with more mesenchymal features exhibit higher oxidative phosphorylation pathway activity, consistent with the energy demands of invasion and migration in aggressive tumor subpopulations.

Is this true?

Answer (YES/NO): NO